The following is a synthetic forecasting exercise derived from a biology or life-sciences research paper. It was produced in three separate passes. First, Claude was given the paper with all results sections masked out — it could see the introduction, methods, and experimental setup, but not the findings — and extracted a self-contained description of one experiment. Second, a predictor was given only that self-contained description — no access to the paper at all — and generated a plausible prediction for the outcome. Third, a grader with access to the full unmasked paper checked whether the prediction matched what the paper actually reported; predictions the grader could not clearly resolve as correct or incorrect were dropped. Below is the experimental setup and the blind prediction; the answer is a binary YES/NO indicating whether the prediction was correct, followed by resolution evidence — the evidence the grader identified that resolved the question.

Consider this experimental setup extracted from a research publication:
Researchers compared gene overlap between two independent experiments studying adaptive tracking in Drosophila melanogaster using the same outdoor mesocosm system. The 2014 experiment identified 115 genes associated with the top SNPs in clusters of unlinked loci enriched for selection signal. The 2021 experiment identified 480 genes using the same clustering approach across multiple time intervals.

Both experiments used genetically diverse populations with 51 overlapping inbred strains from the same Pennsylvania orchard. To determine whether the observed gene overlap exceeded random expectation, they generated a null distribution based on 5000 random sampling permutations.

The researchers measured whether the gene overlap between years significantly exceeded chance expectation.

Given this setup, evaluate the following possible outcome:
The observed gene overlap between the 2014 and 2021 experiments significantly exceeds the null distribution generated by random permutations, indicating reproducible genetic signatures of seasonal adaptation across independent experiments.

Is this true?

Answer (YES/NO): YES